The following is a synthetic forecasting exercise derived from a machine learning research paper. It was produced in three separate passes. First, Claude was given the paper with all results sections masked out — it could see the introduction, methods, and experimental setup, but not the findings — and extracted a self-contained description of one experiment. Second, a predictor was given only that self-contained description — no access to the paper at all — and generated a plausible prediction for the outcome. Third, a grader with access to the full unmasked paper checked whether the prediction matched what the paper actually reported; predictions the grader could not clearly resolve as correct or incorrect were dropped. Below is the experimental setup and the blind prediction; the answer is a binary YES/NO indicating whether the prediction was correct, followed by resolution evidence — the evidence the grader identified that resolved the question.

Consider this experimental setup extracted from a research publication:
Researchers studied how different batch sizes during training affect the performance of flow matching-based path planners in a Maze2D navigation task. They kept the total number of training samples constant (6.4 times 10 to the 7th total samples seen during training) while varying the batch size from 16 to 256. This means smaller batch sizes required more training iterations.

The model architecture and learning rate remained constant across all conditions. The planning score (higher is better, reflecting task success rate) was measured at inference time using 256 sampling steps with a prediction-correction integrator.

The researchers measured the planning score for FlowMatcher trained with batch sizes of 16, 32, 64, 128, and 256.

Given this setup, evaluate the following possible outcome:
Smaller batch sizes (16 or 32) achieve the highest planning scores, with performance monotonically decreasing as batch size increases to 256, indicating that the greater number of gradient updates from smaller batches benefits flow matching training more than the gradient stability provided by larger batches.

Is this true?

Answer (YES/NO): NO